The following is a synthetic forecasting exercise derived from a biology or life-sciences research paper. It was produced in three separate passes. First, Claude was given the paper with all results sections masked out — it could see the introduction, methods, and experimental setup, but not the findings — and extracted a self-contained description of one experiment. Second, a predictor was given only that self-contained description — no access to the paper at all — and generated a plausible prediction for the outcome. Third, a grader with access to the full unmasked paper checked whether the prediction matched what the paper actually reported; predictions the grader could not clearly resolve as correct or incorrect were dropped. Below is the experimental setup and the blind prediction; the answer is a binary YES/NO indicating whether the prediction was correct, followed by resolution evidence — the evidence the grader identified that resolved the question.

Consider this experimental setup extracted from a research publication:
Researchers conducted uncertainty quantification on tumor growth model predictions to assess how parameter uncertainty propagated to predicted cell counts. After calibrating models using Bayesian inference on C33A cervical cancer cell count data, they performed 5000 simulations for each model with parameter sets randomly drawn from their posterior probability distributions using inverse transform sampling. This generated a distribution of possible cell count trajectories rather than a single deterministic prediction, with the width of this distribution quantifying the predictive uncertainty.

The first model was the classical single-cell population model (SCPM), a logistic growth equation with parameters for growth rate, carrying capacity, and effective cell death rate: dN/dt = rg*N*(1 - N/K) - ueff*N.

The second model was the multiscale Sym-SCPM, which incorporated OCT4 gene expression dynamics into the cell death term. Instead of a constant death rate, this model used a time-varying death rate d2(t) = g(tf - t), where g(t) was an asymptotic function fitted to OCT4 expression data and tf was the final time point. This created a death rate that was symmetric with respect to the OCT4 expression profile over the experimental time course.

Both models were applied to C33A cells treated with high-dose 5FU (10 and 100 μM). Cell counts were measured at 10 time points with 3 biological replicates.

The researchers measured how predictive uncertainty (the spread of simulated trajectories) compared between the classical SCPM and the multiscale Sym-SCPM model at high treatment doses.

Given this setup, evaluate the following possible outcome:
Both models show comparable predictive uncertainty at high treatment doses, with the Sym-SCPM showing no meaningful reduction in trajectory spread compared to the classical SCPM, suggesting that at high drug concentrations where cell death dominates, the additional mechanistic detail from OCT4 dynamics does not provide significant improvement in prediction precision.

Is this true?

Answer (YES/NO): YES